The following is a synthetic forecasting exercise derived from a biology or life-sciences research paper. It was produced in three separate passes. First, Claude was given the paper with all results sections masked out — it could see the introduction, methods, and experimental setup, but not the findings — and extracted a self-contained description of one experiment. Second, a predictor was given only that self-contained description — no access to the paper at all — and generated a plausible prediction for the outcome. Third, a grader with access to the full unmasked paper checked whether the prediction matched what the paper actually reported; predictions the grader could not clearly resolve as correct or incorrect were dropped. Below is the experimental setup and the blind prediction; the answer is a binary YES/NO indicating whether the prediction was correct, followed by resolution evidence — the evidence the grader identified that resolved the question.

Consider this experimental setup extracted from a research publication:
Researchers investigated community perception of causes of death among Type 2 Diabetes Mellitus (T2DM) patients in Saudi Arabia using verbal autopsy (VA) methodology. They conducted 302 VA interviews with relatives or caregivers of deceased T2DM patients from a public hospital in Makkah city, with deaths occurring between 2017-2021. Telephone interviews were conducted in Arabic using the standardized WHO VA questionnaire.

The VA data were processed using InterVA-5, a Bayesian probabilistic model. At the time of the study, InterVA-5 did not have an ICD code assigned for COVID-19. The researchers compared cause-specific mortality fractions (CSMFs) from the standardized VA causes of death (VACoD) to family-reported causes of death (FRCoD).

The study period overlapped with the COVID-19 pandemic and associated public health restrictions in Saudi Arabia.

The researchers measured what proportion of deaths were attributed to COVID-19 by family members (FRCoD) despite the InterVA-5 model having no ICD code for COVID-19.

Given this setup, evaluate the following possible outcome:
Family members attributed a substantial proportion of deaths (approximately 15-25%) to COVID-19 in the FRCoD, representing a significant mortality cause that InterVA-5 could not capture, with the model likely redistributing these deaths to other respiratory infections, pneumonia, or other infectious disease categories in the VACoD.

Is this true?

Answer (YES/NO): NO